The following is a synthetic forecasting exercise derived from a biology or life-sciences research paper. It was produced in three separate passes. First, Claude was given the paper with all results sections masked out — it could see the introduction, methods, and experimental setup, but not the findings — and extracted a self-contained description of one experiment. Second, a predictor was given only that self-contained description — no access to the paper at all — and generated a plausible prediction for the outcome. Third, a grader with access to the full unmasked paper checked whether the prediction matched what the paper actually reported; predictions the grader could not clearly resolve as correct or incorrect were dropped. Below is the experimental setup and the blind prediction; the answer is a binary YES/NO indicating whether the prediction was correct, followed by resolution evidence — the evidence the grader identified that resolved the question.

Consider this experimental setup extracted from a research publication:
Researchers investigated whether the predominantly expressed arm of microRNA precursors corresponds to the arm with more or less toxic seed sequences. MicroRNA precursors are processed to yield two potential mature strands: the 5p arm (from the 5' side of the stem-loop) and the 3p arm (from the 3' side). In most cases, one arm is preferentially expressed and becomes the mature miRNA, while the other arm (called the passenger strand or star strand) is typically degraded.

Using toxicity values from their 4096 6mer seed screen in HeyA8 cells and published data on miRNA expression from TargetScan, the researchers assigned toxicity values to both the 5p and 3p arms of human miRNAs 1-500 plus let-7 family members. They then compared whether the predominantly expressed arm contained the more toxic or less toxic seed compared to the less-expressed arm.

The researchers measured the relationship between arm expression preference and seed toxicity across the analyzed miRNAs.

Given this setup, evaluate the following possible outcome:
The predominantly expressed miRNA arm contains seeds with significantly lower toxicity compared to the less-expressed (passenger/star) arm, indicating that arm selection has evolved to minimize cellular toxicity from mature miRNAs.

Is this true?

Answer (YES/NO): YES